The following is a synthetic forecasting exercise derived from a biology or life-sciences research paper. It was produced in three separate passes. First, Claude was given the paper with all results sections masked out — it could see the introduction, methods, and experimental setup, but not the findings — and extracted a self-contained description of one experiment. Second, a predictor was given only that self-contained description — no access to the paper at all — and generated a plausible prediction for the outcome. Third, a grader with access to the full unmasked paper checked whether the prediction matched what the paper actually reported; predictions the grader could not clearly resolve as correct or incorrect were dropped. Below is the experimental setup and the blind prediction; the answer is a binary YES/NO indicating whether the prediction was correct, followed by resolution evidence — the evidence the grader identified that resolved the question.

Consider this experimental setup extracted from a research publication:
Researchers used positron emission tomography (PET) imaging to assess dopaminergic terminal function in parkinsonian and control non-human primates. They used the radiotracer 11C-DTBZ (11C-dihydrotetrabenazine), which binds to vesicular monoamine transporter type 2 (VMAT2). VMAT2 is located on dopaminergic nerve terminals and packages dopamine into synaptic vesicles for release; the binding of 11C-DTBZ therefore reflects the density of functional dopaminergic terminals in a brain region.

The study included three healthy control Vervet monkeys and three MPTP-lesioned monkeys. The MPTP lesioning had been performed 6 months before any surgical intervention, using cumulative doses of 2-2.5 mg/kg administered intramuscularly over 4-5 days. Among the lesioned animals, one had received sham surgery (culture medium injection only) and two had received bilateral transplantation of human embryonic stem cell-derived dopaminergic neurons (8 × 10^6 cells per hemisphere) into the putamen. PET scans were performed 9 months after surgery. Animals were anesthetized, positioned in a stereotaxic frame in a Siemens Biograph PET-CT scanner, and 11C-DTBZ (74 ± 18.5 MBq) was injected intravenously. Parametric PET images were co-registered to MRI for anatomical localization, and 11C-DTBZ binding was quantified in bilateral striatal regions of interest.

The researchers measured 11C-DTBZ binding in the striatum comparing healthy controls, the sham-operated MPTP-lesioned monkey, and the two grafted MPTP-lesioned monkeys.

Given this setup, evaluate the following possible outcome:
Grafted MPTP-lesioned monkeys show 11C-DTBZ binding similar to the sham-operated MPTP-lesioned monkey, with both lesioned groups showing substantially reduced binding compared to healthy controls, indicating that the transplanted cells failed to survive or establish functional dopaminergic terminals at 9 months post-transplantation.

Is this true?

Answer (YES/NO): NO